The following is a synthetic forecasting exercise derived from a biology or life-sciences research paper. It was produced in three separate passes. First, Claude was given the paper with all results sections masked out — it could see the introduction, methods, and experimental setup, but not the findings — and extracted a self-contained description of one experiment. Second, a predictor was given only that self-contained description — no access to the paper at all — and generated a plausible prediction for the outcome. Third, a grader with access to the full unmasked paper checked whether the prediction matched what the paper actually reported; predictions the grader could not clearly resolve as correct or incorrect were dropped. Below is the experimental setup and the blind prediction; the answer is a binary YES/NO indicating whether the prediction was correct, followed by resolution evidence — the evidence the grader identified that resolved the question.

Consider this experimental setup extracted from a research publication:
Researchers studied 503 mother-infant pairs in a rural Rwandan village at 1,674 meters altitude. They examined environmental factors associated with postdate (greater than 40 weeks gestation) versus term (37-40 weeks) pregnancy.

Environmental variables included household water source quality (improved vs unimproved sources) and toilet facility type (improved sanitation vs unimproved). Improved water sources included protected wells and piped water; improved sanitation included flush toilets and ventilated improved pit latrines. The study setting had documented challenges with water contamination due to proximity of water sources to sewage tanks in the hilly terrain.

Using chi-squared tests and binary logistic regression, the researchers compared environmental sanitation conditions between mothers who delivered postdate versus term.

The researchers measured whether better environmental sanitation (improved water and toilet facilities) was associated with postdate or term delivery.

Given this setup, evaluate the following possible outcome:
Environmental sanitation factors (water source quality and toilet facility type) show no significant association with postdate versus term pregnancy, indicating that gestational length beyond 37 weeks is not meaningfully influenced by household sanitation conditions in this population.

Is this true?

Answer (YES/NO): NO